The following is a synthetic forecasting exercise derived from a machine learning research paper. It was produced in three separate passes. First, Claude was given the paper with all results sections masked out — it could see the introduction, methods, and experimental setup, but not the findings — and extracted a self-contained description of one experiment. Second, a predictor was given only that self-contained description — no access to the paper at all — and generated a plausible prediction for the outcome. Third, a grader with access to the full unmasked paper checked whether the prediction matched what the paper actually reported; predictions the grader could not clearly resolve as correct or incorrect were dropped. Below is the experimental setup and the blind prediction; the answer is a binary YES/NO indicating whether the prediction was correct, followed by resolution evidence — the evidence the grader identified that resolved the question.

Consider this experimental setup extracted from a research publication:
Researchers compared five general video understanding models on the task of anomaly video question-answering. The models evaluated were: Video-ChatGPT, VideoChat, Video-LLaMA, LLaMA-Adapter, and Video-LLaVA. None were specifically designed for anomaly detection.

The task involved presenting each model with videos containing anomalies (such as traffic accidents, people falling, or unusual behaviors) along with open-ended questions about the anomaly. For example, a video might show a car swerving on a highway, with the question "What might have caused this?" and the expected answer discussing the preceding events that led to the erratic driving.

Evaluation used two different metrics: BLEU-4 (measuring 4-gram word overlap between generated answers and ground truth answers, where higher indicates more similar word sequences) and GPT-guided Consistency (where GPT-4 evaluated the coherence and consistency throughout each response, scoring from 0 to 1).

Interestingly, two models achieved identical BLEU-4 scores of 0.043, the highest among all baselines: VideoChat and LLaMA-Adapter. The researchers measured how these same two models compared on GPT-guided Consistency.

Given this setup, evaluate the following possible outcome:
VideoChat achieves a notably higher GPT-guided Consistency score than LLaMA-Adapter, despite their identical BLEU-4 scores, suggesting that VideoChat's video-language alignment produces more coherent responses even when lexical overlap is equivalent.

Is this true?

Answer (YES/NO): YES